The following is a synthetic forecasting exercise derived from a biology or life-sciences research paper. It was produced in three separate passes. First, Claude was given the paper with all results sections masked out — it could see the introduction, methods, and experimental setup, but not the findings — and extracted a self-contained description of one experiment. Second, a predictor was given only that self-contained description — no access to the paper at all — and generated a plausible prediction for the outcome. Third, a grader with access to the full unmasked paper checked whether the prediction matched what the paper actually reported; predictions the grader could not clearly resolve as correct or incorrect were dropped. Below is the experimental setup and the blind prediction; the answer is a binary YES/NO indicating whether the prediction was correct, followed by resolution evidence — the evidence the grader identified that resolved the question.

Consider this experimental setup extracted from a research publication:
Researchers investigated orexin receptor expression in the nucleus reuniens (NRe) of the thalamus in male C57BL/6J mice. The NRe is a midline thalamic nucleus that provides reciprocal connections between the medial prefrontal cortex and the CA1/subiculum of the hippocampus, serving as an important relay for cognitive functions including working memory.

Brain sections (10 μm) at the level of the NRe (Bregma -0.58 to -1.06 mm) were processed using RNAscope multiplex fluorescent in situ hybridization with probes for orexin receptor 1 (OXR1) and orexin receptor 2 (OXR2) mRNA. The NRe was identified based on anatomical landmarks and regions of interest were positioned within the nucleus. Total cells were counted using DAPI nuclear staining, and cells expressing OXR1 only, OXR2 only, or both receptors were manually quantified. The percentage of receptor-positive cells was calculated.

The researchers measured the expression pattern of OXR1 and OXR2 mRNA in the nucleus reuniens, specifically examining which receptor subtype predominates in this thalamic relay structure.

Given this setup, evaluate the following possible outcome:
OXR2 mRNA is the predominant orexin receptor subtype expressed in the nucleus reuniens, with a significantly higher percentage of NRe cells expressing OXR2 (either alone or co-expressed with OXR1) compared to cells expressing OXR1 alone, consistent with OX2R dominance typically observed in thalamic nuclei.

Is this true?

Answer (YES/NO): NO